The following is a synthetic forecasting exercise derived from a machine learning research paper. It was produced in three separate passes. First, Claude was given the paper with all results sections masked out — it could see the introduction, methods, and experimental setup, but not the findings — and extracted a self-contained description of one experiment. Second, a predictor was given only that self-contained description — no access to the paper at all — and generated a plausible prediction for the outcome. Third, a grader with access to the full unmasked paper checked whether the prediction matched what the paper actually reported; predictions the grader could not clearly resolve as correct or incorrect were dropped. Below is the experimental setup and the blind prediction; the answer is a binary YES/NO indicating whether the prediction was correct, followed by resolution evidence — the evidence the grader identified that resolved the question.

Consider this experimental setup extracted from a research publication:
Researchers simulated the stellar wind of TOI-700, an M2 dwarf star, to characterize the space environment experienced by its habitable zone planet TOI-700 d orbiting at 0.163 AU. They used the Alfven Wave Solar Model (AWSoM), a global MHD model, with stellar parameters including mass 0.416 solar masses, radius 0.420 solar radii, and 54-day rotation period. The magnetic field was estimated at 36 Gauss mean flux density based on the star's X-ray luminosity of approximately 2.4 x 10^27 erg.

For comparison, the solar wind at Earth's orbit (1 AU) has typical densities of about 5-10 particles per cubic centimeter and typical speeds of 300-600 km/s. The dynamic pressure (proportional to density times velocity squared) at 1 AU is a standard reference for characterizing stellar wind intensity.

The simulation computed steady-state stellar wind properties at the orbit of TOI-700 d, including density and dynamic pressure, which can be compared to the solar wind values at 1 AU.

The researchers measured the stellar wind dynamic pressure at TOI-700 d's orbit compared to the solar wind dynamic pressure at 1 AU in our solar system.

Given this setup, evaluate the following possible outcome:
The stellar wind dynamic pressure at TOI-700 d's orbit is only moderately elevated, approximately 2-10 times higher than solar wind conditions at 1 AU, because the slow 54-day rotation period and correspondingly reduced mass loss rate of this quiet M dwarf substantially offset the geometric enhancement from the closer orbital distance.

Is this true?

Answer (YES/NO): NO